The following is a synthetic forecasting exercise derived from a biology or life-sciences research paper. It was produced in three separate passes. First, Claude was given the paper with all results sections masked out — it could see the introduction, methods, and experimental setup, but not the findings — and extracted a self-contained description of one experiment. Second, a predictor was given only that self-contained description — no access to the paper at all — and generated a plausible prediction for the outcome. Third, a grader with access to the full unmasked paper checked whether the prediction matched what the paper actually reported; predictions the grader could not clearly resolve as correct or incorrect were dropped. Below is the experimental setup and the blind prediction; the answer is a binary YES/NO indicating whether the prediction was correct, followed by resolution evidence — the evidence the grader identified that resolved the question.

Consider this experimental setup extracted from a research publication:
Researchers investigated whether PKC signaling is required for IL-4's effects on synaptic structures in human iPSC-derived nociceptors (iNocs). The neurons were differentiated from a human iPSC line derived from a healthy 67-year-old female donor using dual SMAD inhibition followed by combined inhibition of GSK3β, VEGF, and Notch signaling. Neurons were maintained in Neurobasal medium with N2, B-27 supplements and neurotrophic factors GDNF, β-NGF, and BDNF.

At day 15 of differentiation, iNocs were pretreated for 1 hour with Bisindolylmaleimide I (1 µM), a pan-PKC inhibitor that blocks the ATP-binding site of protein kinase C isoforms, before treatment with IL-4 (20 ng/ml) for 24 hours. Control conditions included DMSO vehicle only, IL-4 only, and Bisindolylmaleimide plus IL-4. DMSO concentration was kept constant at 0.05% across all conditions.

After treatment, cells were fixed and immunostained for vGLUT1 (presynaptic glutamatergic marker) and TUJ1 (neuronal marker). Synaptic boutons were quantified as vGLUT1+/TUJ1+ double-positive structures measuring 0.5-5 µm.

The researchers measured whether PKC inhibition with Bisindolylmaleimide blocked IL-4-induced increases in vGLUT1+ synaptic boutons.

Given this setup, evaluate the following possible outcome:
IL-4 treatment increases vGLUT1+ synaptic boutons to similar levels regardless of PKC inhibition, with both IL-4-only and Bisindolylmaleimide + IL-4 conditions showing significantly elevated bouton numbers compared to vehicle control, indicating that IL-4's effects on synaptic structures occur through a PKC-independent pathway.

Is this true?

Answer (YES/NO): NO